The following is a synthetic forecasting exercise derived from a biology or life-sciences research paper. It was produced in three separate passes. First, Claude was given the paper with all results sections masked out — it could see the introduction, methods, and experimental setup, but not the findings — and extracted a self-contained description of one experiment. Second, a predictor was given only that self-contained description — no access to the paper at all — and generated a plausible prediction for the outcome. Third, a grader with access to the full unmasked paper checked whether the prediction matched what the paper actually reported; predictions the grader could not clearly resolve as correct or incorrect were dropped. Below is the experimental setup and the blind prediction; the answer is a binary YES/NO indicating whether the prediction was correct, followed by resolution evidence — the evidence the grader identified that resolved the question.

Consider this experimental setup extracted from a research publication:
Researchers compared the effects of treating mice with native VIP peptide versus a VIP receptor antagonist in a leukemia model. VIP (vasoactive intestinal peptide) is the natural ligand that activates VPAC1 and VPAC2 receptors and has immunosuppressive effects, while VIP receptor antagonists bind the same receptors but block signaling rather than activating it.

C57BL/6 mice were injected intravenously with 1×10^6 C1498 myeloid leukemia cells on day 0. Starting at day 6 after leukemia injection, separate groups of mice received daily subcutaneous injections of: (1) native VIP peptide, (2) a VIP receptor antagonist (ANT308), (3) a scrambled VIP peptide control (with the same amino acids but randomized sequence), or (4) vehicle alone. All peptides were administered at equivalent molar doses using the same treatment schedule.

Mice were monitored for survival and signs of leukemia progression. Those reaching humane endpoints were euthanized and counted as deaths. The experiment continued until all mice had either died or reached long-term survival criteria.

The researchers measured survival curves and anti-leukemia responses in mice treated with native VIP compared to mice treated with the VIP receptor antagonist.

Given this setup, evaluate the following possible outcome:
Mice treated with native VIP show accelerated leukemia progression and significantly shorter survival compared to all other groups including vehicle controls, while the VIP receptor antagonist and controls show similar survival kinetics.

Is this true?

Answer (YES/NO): NO